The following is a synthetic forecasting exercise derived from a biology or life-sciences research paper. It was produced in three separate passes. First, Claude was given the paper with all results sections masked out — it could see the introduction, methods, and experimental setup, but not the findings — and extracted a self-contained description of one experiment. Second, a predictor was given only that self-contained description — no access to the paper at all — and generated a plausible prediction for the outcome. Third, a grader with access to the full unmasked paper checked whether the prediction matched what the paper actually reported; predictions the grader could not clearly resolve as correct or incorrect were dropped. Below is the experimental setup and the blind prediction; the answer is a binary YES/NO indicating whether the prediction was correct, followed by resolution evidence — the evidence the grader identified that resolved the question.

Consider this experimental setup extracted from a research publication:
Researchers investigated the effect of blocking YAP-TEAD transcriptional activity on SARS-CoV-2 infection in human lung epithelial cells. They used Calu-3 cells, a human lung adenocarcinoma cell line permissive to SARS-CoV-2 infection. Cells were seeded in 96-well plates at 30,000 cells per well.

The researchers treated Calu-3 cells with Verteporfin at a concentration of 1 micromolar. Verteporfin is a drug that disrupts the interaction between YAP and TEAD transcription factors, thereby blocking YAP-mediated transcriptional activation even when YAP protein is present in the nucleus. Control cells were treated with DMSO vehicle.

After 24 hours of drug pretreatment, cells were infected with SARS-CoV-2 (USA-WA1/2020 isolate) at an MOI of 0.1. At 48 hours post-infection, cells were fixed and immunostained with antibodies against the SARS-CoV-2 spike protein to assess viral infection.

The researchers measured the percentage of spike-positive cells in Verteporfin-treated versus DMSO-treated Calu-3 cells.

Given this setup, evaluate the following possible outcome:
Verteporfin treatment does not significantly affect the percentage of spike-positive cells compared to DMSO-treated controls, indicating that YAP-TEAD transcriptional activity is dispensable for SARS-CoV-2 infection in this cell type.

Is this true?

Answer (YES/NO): NO